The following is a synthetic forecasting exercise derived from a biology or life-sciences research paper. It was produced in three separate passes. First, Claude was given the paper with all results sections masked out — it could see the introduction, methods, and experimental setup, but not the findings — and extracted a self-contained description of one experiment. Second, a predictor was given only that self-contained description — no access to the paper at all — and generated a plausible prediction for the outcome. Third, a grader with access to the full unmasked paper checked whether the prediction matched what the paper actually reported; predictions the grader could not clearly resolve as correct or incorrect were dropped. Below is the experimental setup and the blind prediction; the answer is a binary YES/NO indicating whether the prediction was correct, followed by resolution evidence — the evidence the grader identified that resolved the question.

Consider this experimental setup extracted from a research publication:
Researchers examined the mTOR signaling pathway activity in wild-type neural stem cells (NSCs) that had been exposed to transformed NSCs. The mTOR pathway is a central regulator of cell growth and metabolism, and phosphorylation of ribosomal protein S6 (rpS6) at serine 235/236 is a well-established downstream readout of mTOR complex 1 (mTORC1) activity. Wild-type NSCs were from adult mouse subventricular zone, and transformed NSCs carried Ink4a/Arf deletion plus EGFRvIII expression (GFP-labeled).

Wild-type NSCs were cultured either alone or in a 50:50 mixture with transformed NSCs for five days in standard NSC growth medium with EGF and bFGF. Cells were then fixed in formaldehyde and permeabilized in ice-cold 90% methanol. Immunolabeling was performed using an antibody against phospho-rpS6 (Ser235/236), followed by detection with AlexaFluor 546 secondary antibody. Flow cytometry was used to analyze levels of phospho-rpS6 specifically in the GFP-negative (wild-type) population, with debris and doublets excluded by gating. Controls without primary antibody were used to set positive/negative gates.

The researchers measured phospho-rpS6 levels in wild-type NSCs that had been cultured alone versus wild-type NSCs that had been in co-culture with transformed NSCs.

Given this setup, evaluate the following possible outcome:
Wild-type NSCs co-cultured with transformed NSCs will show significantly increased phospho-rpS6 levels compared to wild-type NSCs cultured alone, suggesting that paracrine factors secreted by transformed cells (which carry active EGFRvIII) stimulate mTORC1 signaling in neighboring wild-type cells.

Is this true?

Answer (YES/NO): NO